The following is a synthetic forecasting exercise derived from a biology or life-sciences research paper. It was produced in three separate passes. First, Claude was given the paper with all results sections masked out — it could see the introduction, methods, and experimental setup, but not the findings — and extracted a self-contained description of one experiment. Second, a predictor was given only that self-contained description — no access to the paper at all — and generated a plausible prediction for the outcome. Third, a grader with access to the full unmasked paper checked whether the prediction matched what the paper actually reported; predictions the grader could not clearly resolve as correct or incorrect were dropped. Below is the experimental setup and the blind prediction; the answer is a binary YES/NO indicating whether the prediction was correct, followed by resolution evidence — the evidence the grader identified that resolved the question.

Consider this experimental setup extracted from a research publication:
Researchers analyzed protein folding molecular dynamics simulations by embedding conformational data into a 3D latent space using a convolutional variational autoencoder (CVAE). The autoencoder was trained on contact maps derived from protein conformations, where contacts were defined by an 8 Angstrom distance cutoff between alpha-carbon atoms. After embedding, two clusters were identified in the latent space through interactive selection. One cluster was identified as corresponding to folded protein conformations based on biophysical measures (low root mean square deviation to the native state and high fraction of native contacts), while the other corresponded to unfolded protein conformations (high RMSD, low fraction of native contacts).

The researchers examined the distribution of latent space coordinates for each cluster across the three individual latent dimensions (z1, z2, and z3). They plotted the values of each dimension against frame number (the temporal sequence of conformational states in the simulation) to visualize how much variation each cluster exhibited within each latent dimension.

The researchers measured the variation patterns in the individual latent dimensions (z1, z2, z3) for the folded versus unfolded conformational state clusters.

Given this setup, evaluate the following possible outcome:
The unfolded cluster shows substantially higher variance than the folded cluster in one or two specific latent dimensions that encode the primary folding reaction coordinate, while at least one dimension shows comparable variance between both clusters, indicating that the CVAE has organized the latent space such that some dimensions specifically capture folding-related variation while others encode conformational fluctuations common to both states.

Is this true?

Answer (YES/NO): NO